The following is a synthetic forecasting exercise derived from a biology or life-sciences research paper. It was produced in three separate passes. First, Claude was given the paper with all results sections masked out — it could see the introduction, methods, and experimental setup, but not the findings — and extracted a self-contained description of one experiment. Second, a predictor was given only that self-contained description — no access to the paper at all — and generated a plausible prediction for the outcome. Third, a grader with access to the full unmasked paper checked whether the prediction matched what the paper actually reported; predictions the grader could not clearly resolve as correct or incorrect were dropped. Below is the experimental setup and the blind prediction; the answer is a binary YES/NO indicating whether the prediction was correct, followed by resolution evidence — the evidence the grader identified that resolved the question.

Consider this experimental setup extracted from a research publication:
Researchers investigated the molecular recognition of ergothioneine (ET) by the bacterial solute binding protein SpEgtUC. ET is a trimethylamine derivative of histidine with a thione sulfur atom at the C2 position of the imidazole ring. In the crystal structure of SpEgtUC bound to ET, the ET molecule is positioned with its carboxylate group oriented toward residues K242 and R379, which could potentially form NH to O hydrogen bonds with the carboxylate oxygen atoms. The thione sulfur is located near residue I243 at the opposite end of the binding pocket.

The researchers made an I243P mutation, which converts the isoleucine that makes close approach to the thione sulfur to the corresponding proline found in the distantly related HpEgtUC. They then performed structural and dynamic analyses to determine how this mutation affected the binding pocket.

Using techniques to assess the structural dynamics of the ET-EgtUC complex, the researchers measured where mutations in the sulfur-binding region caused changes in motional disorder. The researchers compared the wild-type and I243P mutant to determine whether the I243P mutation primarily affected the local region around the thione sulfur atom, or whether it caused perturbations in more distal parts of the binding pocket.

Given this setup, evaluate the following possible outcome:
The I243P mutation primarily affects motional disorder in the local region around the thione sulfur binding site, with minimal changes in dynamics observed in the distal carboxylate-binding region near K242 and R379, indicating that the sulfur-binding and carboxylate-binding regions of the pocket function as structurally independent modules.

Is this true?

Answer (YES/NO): NO